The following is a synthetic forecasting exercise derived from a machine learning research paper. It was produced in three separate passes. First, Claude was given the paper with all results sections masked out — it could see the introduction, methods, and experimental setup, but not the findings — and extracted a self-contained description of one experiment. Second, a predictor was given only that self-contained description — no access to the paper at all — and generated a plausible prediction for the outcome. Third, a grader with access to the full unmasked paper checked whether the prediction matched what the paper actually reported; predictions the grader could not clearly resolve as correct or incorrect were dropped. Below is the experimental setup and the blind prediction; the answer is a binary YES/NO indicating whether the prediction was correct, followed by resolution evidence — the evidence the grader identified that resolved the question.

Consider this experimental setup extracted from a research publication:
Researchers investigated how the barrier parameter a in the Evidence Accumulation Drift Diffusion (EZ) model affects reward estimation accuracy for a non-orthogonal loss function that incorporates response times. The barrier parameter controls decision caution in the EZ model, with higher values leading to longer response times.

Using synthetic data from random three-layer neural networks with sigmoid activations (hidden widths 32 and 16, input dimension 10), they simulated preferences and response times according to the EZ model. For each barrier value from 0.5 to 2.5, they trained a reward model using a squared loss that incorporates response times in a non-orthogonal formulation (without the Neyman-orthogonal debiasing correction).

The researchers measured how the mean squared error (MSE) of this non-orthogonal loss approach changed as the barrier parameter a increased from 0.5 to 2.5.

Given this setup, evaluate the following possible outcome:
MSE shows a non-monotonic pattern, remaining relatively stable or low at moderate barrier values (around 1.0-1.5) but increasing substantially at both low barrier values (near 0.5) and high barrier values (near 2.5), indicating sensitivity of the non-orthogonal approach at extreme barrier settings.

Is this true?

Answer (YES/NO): NO